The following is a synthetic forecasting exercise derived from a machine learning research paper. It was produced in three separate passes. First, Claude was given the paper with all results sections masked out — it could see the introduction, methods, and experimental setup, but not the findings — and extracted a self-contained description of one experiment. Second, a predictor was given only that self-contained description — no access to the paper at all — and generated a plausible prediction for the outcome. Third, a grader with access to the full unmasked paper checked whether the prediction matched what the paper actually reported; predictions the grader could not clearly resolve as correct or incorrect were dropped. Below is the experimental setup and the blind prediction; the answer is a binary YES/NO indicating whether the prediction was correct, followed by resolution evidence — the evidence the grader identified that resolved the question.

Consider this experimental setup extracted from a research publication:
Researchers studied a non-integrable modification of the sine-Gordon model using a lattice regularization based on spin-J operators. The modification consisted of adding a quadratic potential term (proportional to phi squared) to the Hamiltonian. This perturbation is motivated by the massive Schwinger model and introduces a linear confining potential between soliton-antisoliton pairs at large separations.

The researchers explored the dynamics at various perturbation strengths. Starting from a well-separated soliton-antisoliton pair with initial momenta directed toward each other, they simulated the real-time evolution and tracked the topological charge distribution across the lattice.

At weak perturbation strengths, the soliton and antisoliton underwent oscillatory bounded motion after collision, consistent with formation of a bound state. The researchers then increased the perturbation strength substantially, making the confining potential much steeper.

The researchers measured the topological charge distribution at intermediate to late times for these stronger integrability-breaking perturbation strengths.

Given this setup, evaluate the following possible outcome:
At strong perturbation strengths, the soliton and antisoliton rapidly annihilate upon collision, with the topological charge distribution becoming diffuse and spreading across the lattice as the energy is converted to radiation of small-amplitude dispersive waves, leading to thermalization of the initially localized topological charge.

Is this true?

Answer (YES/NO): NO